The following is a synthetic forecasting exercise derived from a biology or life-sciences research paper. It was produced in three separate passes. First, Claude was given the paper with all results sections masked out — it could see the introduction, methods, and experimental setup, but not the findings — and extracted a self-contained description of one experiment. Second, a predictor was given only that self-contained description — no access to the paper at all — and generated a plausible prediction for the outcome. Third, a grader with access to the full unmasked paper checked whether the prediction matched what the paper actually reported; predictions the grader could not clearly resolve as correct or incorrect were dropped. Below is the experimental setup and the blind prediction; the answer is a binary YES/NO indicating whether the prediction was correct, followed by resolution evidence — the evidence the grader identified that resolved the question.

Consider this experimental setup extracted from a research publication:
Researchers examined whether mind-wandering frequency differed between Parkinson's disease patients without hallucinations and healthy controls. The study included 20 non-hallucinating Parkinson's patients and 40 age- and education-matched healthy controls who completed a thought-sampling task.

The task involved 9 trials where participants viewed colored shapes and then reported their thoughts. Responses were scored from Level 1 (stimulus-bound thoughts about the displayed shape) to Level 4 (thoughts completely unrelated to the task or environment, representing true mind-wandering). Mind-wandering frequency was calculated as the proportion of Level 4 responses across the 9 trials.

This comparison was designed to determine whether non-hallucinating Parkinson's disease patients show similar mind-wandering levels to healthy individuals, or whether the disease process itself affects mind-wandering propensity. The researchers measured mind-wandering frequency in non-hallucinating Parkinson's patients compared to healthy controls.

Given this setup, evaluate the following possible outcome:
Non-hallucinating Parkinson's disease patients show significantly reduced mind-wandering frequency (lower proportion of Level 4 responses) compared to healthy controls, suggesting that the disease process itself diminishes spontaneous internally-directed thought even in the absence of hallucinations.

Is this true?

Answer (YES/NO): YES